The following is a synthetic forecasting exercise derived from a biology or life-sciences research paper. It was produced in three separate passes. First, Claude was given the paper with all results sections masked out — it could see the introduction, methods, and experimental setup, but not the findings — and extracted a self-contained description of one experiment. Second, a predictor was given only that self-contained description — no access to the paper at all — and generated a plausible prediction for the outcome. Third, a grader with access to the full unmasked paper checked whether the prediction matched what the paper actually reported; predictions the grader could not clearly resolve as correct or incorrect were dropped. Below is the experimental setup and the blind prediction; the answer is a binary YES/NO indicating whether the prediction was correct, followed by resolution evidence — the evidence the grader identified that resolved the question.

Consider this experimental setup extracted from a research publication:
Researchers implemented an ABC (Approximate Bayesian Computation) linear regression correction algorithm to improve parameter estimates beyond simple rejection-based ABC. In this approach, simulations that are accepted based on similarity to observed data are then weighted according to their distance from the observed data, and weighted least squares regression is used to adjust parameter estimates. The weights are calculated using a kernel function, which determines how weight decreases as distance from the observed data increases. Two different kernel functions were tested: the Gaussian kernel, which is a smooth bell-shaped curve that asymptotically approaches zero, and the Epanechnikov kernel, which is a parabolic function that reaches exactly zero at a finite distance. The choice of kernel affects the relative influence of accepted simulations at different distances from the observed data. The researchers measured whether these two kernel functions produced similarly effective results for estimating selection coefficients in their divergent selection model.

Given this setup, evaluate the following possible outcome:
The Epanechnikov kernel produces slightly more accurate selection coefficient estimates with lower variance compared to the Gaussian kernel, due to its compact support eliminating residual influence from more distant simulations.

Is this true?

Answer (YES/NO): NO